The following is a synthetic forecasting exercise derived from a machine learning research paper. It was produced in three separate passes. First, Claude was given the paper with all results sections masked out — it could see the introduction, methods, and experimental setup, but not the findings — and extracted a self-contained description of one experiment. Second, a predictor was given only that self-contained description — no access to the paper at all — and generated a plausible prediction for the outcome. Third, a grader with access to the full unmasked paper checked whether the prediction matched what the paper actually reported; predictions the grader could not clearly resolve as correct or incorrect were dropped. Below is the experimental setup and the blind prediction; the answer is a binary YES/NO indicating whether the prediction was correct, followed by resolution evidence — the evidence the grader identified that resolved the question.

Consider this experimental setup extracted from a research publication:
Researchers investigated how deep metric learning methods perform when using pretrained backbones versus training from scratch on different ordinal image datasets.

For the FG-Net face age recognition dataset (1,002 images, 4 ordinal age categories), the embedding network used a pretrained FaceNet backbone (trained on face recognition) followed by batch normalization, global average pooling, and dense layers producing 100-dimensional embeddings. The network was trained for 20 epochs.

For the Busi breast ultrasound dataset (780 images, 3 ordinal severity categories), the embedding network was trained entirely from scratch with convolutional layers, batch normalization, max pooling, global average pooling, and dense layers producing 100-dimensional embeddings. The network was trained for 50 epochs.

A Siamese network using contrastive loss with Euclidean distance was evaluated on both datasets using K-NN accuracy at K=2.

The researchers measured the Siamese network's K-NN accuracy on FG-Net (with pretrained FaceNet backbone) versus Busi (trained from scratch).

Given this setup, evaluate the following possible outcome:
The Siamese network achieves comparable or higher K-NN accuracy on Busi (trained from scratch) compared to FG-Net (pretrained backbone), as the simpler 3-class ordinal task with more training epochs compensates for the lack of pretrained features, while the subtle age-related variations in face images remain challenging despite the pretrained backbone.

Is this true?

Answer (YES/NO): YES